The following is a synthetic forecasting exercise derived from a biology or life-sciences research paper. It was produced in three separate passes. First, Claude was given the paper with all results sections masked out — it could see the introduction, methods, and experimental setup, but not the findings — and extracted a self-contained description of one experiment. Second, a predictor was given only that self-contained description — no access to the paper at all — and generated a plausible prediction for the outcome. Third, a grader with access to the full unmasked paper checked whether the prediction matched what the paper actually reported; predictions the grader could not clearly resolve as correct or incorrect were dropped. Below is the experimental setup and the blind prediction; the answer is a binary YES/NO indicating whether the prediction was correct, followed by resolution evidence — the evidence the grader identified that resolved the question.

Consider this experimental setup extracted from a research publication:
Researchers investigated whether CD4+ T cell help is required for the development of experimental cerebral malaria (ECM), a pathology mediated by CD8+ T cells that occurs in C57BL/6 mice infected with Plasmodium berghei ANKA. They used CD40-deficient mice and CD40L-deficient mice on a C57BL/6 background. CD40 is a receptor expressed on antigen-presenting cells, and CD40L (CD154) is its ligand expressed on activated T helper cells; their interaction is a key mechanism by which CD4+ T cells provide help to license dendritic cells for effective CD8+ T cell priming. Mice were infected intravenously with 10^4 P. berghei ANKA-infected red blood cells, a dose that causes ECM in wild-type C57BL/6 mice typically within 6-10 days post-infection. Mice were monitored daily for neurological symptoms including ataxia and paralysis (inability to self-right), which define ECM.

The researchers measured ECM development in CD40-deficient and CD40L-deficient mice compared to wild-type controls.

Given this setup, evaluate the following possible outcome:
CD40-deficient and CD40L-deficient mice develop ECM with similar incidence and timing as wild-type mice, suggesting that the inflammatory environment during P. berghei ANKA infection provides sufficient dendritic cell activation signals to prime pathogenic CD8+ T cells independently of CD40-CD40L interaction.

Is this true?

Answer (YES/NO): NO